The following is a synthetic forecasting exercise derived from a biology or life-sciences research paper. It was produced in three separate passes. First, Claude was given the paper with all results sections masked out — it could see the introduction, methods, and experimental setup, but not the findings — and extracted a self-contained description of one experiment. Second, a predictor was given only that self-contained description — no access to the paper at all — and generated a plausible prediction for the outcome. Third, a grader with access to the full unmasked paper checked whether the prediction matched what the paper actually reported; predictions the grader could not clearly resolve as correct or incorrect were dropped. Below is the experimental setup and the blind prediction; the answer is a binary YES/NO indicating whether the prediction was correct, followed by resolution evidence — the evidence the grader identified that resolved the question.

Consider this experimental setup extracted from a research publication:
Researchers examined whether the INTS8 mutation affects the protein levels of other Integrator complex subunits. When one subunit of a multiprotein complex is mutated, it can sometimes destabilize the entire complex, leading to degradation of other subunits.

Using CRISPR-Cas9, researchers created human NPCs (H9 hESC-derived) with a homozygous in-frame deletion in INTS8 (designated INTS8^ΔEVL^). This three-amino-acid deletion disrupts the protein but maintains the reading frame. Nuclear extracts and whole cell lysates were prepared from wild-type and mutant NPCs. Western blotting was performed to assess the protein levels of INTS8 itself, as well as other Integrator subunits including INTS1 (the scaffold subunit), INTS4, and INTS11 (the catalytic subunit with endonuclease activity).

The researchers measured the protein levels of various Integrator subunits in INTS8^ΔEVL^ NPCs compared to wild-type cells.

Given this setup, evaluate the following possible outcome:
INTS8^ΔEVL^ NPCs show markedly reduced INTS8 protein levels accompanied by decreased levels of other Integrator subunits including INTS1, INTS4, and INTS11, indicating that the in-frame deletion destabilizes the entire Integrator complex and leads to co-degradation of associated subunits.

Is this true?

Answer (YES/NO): YES